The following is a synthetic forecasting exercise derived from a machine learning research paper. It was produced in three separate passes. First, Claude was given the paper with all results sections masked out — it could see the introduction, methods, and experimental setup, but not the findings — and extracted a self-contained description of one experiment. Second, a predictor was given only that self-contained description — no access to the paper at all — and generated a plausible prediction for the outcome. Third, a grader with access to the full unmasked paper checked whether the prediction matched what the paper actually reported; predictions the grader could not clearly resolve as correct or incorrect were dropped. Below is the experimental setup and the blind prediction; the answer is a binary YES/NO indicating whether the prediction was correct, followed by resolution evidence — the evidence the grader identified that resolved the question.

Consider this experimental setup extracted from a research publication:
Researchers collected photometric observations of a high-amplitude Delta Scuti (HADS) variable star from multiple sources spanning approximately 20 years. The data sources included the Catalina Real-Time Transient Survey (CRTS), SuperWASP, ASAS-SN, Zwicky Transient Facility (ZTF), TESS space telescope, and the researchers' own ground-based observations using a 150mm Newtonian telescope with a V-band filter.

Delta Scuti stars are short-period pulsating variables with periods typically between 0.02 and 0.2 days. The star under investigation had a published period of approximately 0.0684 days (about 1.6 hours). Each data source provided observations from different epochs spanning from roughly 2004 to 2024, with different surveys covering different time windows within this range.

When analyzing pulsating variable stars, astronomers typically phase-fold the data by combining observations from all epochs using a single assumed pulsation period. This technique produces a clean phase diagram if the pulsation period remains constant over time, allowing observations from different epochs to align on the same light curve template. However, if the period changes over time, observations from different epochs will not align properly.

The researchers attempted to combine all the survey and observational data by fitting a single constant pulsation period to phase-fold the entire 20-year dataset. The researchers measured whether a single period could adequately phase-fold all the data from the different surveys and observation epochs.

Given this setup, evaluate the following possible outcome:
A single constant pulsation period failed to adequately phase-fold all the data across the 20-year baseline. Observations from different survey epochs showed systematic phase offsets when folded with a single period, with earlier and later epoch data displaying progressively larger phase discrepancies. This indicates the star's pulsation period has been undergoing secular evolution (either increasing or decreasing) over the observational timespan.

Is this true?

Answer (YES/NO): YES